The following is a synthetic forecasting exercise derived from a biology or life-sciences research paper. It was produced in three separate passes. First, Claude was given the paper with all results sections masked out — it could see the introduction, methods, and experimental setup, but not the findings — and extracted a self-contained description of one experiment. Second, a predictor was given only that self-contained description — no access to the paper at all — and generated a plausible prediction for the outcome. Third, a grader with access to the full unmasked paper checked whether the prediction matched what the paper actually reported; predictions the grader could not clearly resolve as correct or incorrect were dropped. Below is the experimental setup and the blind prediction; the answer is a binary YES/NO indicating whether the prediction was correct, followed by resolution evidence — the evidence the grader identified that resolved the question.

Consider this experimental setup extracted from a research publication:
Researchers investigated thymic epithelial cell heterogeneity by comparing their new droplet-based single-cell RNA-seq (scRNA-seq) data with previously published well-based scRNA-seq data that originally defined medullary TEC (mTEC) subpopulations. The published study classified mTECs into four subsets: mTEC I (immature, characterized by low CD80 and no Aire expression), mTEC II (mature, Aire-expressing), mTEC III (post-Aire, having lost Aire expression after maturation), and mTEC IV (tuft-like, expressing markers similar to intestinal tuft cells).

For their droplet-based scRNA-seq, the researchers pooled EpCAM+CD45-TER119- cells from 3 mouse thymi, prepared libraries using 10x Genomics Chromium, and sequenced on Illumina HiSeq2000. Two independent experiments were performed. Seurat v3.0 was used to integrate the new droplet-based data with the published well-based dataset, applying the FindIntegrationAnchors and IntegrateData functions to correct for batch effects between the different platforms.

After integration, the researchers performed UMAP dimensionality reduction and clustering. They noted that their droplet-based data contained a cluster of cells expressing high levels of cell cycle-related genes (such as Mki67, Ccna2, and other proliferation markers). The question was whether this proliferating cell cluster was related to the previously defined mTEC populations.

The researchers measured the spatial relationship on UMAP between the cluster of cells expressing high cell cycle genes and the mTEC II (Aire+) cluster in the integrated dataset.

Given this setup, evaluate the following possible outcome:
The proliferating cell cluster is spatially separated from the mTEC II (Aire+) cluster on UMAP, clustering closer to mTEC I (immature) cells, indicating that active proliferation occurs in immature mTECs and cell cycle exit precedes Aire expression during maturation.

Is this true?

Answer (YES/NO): NO